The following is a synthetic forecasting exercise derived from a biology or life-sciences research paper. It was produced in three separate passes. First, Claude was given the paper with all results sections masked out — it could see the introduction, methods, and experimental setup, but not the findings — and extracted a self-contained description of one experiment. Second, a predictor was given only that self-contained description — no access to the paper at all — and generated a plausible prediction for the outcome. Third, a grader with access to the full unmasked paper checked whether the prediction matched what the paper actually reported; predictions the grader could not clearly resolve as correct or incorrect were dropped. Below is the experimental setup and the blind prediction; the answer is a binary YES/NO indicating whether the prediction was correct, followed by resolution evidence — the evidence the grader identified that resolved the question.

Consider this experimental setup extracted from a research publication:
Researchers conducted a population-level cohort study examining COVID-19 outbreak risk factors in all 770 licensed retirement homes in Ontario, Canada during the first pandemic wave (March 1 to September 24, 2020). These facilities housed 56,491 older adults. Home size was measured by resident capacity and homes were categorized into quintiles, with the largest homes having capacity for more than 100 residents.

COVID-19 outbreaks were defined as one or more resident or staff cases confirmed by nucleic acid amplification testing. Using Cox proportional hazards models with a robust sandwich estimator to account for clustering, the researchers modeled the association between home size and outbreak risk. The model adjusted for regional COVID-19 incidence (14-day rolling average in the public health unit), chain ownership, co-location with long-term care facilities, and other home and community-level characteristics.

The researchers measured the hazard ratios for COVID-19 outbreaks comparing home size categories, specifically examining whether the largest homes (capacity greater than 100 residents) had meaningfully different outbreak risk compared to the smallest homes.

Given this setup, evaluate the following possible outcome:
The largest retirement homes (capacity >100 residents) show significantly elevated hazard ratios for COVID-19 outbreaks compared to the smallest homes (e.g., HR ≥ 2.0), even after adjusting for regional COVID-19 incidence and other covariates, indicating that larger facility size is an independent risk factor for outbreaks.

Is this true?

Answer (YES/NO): YES